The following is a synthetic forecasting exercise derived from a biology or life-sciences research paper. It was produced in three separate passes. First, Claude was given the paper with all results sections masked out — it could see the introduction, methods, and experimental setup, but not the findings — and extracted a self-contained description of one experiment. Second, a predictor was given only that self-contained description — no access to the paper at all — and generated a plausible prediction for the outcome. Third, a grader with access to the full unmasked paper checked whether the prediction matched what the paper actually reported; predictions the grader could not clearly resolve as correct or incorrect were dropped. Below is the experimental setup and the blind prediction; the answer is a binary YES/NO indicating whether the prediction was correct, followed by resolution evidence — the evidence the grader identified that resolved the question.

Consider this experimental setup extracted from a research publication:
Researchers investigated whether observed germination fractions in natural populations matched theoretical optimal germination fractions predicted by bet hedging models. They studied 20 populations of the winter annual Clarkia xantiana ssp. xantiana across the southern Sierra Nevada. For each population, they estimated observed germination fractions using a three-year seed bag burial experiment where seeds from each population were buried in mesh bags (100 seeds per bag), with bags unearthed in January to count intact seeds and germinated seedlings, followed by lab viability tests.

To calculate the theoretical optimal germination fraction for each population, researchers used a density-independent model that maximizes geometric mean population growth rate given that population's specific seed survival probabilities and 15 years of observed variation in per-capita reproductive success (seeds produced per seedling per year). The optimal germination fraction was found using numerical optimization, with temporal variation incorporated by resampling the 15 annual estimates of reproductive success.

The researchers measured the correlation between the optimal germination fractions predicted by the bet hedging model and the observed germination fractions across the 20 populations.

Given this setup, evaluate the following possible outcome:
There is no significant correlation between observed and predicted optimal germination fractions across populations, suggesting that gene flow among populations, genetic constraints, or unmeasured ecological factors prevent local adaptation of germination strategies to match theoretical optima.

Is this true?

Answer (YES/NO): YES